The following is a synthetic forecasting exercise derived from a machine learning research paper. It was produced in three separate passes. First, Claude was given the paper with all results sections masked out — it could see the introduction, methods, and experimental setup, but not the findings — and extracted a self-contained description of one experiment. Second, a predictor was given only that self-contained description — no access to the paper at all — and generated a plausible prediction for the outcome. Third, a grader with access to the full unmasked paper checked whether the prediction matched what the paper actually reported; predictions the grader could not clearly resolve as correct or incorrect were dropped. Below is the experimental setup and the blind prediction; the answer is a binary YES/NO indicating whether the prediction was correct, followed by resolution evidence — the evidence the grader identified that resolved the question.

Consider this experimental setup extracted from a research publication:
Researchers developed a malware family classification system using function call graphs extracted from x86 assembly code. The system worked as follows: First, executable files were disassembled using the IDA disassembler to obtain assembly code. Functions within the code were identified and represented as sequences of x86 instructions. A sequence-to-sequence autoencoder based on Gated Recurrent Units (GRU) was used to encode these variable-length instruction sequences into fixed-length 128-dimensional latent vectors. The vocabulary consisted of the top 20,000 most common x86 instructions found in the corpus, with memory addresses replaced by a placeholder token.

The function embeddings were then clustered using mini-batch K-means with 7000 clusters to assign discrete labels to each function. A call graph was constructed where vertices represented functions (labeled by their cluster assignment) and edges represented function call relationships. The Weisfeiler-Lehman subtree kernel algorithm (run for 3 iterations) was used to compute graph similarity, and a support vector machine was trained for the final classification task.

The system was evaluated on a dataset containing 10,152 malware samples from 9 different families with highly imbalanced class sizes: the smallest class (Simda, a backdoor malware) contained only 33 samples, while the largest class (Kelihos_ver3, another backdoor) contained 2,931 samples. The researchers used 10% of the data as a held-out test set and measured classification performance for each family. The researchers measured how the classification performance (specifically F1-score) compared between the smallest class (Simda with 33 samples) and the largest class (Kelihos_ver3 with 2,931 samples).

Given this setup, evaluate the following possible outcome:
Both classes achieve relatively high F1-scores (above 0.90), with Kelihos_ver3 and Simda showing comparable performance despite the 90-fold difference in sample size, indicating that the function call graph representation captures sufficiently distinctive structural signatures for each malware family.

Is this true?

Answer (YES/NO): YES